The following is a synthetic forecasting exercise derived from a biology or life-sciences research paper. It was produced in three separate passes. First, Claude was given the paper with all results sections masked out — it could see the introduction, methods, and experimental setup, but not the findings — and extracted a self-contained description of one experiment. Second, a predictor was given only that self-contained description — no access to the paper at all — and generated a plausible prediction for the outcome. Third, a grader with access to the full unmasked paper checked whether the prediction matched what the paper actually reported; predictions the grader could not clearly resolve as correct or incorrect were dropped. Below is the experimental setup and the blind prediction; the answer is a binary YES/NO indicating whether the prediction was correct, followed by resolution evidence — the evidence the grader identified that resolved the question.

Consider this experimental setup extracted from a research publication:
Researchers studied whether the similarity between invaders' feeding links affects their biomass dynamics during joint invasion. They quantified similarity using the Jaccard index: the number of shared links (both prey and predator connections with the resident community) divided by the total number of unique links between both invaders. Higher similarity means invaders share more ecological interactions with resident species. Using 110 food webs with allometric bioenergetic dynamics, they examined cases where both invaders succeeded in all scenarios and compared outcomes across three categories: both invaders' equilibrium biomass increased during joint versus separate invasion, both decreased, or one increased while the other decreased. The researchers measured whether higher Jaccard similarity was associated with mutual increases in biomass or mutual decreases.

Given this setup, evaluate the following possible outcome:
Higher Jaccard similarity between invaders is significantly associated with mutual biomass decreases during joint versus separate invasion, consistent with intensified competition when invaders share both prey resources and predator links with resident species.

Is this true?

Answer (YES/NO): NO